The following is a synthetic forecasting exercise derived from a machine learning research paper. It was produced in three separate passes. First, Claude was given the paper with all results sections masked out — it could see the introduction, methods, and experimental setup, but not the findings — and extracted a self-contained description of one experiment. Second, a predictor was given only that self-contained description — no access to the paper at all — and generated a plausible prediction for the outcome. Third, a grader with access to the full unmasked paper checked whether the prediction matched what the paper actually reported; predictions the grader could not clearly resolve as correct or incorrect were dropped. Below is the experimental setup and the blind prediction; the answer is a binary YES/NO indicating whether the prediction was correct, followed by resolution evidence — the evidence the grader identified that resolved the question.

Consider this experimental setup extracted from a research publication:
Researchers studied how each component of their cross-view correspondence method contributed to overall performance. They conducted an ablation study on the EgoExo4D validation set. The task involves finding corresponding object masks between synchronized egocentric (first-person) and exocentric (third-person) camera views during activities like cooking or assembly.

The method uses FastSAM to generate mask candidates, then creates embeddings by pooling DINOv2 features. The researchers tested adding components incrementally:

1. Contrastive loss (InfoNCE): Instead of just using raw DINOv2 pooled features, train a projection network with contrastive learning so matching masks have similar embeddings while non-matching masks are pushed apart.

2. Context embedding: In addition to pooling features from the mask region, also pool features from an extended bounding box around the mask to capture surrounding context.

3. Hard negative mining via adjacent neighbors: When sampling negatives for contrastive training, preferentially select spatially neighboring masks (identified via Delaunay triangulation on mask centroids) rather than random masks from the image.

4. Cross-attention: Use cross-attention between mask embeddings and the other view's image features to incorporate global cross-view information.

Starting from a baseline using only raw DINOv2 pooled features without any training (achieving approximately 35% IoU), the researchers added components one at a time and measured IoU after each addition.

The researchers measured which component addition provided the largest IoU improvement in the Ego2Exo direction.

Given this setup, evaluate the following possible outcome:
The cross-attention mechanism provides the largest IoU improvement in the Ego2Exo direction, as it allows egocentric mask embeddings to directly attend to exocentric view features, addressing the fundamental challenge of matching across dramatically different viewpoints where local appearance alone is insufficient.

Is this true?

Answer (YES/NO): NO